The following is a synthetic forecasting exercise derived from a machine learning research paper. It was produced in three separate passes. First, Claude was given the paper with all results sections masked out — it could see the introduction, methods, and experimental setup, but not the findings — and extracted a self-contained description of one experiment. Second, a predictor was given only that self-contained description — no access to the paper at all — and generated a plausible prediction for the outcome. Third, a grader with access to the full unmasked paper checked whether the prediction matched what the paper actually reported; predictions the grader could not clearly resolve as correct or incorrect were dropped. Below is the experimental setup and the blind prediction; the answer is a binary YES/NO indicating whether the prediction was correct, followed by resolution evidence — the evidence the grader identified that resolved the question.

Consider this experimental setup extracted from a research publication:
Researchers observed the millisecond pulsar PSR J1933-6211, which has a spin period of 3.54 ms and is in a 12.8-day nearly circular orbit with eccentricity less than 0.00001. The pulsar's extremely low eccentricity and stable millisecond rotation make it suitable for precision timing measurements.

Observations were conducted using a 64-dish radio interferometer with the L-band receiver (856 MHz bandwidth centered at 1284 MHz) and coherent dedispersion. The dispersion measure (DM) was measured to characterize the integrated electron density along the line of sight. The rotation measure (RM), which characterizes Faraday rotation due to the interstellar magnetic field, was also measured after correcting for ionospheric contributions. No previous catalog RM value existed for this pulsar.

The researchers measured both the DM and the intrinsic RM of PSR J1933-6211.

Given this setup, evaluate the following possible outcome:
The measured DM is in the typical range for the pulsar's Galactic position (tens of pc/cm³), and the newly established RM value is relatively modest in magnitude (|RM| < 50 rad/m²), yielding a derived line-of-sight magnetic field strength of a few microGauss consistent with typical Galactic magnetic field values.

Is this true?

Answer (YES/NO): NO